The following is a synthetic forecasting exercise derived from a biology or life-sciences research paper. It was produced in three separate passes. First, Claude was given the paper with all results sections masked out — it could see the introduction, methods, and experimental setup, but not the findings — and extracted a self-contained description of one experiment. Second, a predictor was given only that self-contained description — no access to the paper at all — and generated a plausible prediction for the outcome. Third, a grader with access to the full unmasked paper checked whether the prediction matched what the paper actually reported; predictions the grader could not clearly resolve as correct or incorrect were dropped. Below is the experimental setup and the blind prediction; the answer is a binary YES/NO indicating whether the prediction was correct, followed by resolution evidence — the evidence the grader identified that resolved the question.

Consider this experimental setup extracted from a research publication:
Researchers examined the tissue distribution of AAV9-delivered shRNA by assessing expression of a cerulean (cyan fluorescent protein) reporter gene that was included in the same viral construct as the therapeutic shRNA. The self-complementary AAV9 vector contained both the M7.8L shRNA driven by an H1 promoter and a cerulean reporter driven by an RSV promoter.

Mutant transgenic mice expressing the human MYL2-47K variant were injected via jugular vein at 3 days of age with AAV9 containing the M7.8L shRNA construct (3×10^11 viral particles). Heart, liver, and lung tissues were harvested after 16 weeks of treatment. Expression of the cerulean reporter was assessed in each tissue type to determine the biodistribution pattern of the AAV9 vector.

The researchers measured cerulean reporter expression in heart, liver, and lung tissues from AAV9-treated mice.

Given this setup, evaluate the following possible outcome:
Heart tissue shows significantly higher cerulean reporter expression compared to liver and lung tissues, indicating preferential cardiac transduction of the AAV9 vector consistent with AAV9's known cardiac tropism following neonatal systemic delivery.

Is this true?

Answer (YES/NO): YES